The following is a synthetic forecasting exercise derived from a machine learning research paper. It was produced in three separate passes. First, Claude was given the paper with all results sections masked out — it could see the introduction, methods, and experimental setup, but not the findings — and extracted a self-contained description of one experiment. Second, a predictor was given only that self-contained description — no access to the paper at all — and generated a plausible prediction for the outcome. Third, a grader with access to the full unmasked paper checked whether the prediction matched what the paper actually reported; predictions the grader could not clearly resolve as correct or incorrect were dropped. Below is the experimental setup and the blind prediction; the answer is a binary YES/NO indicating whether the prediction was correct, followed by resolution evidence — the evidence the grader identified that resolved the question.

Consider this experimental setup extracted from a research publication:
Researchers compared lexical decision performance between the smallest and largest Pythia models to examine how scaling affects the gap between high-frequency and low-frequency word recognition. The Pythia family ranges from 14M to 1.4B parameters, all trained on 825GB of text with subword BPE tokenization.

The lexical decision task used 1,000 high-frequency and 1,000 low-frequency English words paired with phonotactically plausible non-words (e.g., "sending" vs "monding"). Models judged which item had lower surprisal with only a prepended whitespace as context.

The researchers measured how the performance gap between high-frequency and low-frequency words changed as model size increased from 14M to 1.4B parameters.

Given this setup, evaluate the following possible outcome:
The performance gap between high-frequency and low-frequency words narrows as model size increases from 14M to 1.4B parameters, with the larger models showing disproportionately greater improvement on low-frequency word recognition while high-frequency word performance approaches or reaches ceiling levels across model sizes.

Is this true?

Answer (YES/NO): NO